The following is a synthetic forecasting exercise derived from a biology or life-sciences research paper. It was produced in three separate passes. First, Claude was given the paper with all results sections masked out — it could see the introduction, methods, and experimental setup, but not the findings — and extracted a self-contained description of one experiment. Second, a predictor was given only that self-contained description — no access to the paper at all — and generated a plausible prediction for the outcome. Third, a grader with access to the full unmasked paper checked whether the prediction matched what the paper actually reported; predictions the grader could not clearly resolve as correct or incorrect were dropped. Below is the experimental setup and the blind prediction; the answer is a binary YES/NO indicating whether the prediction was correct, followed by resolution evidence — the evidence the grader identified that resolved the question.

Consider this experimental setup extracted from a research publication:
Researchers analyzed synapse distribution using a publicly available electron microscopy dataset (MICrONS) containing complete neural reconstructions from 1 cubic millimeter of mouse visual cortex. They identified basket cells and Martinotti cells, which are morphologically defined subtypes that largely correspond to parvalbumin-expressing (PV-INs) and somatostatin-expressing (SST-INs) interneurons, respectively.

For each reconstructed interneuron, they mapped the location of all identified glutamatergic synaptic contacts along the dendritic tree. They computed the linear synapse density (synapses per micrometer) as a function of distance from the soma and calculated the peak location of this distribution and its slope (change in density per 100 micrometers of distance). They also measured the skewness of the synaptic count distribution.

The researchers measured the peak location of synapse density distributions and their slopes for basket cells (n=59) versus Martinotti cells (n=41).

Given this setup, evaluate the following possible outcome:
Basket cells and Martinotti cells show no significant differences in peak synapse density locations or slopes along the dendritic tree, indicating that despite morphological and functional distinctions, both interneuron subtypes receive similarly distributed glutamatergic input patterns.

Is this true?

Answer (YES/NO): NO